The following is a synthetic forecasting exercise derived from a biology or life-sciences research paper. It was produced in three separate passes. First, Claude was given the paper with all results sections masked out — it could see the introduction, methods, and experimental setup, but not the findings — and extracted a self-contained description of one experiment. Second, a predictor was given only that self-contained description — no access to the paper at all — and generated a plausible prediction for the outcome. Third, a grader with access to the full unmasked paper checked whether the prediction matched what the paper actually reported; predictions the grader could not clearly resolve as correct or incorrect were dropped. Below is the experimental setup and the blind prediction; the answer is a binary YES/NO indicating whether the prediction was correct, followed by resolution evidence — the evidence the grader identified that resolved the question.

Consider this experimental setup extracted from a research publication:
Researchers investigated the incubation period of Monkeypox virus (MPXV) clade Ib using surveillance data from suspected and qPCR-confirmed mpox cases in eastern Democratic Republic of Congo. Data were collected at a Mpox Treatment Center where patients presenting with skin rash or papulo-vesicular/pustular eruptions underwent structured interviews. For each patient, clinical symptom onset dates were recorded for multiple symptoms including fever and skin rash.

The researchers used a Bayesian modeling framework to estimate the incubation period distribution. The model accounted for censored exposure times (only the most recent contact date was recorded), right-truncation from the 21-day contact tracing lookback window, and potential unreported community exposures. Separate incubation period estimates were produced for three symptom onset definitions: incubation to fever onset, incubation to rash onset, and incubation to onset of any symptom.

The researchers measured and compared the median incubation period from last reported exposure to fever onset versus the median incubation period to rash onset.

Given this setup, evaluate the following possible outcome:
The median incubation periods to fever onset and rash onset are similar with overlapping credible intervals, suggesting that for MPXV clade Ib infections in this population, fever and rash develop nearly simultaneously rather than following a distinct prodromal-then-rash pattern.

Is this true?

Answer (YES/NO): YES